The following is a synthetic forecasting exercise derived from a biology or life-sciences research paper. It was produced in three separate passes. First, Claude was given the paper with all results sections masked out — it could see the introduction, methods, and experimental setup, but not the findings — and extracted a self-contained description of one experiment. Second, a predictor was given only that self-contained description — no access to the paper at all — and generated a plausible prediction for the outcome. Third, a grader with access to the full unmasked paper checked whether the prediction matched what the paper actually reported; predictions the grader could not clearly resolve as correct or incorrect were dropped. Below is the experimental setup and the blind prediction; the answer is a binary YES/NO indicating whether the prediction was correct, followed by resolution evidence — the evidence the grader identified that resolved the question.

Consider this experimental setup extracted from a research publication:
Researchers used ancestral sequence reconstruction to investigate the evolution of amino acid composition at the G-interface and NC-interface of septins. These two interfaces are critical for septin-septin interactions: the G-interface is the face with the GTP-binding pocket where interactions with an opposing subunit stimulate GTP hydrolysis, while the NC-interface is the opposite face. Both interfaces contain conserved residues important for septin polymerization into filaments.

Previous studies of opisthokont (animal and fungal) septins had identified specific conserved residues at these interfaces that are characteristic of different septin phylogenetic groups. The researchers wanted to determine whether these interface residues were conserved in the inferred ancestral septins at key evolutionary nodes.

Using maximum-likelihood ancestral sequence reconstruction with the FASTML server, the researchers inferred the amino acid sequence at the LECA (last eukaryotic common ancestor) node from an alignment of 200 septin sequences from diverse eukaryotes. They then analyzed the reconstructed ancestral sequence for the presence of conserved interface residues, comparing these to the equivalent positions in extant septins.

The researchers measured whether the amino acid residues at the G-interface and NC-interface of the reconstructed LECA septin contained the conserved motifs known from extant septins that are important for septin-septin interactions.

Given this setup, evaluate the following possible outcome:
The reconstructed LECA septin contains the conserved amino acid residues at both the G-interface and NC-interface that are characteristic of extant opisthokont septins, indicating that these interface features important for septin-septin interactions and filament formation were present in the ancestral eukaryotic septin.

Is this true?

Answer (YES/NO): NO